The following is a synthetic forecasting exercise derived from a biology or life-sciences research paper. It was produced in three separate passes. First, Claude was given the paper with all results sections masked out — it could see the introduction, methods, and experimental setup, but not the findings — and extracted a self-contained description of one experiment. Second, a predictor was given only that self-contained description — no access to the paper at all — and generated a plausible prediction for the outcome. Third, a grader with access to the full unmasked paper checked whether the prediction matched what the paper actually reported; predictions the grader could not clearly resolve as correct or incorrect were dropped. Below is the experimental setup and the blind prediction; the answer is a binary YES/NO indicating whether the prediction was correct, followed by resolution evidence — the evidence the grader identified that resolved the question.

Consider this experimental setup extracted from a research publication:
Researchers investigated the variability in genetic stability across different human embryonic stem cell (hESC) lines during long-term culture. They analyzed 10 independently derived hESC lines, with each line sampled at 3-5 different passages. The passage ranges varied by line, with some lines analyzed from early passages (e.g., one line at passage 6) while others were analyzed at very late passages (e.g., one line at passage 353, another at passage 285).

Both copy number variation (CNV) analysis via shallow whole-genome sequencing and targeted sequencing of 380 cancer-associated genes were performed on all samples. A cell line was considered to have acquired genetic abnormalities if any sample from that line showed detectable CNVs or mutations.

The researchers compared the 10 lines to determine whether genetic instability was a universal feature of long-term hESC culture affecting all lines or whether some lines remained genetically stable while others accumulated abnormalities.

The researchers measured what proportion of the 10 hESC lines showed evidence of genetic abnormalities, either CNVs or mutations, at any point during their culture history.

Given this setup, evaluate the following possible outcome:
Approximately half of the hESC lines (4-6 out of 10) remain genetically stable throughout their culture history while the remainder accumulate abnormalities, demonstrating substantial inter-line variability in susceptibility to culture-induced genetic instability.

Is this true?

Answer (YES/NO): NO